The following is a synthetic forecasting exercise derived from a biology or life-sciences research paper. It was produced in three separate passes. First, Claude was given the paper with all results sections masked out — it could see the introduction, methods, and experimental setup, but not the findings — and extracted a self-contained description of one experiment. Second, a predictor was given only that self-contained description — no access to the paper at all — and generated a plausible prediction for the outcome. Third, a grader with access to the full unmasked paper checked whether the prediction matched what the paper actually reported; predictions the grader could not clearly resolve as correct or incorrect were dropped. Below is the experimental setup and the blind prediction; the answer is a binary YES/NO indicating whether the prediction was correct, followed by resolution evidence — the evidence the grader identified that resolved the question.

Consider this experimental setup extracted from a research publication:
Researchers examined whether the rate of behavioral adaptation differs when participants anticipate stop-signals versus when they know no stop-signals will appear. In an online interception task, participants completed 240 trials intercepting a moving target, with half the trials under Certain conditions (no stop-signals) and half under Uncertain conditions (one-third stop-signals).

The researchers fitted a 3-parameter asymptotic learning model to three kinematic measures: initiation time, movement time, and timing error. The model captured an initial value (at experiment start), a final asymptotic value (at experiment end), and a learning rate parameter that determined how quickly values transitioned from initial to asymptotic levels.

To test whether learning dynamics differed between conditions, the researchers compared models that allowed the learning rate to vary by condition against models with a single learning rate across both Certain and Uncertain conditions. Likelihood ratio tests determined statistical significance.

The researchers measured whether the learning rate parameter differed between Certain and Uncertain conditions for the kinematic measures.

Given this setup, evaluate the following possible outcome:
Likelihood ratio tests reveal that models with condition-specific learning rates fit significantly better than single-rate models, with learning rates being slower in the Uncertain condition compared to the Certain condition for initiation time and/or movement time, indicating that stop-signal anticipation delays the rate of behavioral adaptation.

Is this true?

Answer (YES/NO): NO